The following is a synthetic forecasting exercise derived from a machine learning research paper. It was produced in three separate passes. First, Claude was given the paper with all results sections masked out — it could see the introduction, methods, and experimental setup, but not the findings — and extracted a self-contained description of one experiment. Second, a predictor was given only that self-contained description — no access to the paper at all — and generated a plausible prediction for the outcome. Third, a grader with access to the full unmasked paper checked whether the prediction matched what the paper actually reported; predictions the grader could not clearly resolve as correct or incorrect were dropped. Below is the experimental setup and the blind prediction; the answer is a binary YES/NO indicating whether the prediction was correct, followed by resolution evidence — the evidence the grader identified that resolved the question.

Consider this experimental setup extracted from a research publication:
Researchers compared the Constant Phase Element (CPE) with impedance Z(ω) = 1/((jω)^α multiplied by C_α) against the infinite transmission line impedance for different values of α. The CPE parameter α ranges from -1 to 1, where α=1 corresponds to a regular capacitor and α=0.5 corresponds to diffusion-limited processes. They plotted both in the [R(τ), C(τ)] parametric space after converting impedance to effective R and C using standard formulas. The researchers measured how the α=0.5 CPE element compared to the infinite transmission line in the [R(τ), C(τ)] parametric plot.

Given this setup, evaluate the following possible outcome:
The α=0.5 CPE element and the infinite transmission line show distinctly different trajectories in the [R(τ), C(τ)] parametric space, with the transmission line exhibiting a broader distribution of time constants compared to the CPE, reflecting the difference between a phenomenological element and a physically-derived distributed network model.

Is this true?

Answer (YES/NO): NO